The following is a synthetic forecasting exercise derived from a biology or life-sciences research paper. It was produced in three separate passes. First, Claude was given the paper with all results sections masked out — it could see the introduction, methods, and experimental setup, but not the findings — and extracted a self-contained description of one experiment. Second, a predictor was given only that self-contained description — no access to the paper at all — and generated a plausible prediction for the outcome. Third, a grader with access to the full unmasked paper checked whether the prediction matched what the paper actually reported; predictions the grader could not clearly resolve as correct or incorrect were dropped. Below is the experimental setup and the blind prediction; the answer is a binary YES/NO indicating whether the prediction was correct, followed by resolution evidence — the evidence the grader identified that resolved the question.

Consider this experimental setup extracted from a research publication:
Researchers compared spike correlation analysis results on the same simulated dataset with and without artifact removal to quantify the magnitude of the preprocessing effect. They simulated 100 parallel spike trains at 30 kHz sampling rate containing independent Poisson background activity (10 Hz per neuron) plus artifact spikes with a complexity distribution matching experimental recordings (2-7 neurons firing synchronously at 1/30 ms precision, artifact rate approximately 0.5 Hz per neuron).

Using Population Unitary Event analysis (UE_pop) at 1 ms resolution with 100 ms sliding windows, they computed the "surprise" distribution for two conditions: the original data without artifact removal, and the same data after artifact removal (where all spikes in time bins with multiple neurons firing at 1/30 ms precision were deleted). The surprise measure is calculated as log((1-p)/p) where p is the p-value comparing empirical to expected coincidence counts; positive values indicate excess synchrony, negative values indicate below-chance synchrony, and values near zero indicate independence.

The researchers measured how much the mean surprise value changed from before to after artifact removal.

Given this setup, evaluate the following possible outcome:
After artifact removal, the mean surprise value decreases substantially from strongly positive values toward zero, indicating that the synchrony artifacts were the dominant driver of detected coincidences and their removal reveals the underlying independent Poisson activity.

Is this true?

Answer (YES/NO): NO